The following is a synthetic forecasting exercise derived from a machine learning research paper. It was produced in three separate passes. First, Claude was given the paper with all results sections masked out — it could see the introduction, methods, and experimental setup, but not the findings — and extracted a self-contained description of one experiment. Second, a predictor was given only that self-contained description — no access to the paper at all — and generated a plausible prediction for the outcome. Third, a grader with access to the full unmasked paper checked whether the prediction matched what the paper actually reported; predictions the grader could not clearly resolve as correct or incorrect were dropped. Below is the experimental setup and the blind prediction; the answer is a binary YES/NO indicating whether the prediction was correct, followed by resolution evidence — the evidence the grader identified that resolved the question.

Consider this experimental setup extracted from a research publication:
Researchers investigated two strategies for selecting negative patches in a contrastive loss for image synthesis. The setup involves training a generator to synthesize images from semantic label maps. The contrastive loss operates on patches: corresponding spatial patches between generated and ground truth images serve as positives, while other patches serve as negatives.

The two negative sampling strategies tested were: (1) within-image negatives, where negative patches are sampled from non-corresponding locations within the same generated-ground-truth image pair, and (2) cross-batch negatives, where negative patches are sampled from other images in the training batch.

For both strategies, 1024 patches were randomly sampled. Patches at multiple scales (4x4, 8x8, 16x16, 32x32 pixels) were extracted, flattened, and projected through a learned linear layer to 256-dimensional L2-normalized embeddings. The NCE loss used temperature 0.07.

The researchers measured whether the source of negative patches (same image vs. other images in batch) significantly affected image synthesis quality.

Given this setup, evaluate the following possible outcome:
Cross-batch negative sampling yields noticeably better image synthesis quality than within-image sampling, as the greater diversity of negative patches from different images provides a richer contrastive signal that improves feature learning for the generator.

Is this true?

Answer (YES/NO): NO